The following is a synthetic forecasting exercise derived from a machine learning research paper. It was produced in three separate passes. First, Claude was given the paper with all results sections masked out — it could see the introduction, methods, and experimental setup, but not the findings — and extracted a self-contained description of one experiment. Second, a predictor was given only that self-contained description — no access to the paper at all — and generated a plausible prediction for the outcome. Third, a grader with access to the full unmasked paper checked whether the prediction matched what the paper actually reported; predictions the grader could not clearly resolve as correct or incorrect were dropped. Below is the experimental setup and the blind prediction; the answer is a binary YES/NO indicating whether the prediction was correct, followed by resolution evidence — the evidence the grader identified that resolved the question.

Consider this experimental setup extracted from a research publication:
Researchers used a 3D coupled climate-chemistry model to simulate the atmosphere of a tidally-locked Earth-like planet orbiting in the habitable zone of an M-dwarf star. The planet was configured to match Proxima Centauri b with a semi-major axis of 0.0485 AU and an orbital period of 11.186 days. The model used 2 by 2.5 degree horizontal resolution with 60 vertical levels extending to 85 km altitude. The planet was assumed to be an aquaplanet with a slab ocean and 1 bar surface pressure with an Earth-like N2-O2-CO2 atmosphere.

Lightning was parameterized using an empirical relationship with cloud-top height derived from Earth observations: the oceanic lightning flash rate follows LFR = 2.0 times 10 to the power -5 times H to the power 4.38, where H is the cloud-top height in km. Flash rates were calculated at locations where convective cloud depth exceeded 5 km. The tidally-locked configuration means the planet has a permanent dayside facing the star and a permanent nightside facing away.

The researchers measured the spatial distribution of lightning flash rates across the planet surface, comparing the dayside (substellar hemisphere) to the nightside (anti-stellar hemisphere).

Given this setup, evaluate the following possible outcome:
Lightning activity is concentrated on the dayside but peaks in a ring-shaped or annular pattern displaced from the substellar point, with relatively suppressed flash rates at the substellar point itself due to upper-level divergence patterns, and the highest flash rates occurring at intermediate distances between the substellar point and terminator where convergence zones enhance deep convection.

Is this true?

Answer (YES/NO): NO